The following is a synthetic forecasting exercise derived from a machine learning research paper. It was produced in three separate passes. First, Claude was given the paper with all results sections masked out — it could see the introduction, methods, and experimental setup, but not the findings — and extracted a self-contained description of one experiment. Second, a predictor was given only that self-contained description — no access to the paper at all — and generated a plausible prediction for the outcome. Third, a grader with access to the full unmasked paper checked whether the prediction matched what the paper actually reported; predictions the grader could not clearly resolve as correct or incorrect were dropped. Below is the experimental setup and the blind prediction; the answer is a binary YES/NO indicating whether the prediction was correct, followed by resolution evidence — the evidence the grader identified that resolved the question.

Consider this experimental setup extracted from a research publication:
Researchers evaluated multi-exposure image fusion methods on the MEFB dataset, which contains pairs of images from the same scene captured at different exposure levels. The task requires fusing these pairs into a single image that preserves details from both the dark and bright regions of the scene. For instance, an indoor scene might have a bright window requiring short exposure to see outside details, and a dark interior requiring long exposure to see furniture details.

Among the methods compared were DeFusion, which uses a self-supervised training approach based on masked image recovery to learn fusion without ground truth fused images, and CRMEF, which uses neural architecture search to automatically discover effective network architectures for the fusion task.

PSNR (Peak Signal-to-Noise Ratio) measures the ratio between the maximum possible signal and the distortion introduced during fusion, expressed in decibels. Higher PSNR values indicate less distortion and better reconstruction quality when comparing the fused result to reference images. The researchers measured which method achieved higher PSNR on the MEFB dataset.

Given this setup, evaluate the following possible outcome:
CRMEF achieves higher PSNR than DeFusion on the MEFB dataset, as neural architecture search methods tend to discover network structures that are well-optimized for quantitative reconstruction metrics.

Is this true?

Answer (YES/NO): YES